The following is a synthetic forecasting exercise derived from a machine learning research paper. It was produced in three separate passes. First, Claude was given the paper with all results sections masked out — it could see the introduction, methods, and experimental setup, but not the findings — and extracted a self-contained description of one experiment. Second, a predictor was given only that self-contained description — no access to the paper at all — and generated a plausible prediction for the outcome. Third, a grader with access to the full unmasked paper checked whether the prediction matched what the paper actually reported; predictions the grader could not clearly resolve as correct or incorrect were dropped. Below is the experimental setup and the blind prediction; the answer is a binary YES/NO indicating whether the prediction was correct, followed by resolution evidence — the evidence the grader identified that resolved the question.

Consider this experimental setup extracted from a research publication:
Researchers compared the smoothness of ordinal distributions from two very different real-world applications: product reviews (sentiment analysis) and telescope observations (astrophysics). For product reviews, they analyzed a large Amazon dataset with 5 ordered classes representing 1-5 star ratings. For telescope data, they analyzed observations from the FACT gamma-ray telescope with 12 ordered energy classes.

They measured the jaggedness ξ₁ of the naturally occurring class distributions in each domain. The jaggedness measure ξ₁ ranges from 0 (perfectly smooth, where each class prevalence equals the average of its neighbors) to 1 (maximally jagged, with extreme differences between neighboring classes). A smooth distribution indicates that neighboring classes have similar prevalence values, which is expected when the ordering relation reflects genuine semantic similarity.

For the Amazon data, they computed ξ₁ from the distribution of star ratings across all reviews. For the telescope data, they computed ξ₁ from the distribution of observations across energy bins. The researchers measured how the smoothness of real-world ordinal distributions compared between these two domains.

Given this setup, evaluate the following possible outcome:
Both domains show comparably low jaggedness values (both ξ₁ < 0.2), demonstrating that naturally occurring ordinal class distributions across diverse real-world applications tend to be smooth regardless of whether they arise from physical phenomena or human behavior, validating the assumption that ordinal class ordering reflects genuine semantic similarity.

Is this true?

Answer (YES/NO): YES